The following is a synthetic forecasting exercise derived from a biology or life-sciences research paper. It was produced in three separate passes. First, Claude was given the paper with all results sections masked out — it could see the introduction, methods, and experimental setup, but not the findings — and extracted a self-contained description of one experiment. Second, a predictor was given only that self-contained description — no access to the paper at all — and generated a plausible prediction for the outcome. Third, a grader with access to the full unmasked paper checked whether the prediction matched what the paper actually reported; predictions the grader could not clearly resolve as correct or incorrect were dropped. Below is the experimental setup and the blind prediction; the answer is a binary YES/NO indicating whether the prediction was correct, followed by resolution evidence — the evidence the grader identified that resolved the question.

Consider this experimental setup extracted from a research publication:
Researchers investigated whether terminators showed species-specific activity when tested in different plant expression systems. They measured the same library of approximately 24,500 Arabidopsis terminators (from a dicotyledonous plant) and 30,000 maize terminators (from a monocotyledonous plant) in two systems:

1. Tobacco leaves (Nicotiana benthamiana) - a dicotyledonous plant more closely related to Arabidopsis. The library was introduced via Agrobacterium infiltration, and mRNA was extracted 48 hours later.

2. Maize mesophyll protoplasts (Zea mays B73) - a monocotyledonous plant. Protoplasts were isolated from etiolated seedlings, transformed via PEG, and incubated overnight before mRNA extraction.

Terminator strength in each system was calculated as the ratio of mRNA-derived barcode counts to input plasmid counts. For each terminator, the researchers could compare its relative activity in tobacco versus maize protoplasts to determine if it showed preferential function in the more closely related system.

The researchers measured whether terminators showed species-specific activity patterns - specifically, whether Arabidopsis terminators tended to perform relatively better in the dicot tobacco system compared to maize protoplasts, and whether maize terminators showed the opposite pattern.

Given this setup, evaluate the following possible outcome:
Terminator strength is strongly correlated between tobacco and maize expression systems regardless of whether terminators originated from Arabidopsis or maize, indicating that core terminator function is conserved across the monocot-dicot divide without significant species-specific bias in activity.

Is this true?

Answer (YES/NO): NO